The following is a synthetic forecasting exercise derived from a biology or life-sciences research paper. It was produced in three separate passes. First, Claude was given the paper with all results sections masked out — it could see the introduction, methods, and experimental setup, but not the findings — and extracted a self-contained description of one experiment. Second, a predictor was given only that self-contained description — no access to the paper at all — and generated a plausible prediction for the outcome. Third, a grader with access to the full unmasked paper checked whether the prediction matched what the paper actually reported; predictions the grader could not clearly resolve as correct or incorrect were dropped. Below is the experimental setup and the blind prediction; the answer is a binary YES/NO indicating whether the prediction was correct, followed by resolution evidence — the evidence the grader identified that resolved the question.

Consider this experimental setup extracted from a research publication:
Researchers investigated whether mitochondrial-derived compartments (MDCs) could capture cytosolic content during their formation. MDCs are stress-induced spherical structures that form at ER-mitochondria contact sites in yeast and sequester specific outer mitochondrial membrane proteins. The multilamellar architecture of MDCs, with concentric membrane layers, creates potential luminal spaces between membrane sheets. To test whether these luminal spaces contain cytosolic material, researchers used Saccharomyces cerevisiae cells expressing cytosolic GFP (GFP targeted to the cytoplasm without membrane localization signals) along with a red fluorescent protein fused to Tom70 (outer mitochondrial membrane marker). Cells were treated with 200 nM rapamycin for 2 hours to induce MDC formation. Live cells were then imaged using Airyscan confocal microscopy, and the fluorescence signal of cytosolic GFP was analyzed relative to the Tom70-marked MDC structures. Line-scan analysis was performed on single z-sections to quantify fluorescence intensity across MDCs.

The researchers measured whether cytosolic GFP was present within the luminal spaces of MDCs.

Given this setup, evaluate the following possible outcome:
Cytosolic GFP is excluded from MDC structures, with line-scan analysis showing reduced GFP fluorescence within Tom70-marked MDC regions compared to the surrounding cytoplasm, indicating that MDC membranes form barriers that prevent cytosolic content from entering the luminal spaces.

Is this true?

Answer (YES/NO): NO